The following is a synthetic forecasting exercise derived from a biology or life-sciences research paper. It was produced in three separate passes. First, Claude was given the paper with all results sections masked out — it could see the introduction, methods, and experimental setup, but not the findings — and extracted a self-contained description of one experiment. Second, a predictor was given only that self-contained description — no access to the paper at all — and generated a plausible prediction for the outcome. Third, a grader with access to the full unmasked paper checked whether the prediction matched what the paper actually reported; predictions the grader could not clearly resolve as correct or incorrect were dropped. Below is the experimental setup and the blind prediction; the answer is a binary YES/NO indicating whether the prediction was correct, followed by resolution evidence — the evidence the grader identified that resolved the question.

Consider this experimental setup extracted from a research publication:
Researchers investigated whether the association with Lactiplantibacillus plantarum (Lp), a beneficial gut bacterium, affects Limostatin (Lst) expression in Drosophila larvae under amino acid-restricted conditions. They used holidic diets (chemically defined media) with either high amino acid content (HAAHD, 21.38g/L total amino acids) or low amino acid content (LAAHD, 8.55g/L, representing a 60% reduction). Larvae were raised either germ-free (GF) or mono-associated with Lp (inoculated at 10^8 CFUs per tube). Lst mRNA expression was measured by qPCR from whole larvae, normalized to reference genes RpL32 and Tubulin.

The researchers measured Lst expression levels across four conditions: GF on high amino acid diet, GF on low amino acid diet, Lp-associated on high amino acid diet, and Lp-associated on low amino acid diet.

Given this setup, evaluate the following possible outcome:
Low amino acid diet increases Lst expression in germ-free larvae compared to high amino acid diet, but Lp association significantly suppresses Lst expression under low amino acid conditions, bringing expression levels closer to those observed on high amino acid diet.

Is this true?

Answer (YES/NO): YES